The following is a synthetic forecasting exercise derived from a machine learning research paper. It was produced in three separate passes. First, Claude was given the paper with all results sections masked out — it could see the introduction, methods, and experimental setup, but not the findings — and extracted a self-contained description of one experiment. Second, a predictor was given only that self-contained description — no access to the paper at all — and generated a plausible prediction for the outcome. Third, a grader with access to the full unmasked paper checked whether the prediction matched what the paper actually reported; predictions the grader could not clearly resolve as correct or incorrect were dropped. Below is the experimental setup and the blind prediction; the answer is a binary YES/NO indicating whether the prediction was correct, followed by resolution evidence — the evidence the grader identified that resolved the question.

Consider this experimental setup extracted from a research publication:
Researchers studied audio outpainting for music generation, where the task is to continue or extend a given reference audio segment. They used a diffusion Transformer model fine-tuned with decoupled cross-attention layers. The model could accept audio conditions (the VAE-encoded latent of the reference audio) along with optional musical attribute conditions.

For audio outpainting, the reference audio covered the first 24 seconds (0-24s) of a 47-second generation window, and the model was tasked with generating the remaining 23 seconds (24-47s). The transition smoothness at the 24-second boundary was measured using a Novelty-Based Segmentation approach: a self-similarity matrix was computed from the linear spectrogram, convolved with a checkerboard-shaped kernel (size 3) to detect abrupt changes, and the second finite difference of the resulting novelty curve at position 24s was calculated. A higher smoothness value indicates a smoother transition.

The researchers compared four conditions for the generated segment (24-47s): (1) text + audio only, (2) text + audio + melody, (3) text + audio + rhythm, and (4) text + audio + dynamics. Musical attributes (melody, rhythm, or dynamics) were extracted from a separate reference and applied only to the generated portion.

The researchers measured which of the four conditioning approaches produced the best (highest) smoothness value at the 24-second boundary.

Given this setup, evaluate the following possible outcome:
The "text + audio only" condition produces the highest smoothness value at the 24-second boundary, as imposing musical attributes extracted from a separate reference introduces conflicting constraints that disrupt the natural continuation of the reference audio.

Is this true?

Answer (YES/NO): NO